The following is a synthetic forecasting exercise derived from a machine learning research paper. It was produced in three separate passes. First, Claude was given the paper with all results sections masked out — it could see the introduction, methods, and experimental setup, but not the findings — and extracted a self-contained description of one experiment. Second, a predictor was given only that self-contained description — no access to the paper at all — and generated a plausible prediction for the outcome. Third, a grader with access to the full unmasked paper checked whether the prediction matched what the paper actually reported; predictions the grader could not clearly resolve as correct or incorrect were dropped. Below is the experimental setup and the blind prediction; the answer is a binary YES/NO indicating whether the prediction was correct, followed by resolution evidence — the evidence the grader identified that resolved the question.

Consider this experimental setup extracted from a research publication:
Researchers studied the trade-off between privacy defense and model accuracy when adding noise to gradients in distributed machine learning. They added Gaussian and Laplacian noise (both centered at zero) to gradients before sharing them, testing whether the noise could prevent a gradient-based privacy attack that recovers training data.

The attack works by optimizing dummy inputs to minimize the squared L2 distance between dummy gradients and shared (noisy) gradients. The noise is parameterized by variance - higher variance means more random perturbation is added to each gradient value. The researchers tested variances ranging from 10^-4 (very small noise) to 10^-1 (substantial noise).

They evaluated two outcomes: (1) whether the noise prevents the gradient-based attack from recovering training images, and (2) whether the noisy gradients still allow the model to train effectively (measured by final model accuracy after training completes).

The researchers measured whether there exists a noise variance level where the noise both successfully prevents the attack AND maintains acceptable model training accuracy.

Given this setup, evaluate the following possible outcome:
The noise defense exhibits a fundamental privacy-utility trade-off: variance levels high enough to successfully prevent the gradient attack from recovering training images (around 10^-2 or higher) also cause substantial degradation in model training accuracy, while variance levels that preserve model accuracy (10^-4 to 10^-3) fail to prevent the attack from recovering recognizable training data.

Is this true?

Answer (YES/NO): YES